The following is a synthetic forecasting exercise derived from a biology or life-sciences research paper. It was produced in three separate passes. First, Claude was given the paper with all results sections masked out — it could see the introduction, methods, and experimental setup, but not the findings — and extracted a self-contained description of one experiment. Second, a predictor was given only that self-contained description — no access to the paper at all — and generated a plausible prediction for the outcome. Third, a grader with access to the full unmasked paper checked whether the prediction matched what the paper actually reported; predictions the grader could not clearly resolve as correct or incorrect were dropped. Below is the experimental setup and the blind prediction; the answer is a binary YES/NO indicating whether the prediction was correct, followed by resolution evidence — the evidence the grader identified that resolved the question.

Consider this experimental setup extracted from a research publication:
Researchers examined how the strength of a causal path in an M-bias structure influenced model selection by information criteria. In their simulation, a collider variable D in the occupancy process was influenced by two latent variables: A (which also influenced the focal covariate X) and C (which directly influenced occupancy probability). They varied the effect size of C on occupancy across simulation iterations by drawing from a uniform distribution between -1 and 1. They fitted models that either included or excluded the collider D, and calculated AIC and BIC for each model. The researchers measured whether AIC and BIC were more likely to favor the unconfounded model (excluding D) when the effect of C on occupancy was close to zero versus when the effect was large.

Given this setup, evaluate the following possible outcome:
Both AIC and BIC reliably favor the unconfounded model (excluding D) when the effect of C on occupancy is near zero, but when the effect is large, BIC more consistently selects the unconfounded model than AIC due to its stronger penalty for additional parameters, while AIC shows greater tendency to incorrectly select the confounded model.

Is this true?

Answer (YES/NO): NO